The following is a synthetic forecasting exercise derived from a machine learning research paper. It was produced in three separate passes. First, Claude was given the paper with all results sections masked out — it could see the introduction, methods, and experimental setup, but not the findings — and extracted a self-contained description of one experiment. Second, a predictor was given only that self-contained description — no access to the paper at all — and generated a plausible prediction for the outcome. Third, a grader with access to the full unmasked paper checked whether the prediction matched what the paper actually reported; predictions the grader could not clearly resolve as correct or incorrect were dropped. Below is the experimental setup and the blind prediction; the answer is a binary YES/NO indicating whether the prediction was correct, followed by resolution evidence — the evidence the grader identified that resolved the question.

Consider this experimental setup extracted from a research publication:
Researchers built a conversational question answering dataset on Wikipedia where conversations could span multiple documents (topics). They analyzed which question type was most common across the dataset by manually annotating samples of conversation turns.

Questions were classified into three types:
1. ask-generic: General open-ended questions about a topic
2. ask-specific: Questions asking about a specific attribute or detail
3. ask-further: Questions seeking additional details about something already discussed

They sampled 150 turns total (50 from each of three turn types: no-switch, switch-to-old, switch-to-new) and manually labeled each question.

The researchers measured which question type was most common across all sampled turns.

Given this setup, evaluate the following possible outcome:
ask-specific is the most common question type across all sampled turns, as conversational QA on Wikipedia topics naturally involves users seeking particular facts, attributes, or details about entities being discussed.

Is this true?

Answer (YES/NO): YES